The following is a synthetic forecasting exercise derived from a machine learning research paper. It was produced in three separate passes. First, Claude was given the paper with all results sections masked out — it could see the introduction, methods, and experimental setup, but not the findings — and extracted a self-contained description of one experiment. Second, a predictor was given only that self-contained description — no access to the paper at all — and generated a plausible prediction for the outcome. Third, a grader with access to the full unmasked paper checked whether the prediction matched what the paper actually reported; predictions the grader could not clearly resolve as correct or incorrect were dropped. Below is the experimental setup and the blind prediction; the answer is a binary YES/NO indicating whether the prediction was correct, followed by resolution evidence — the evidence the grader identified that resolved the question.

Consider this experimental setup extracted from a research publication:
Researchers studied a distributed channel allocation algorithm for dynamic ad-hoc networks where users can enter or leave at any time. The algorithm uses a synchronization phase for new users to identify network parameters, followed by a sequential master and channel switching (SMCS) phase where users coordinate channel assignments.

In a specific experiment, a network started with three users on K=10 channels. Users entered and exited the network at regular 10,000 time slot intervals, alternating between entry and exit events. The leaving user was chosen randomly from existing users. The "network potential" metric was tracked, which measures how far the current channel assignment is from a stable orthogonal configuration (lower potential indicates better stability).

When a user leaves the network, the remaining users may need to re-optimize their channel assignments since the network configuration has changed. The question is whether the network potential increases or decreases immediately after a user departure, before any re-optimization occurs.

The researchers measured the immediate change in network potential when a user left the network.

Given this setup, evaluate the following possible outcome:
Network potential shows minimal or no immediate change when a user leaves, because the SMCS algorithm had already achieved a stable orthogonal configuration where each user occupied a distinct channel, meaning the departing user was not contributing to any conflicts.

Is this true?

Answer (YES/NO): NO